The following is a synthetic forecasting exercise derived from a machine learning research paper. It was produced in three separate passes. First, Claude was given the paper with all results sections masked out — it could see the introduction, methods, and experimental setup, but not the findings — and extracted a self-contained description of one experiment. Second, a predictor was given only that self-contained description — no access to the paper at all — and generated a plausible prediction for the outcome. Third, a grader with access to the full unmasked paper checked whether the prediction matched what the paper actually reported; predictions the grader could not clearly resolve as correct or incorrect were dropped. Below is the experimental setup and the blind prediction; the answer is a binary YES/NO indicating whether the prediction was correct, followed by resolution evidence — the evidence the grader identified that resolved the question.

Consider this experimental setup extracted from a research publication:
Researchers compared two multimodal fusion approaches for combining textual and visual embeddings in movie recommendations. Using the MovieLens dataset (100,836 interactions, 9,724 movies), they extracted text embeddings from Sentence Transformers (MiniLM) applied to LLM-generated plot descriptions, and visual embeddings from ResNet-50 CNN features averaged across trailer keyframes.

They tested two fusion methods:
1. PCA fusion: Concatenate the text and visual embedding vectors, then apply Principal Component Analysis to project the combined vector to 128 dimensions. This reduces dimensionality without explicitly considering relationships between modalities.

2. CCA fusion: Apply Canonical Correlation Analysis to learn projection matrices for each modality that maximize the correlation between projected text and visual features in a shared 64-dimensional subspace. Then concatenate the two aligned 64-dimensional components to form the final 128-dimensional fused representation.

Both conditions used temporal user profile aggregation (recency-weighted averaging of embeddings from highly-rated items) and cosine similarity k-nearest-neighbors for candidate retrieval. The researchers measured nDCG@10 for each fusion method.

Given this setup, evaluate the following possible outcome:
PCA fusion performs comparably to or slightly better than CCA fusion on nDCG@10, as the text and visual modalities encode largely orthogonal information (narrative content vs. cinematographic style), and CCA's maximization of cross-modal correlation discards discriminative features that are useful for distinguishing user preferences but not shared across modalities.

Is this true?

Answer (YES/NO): NO